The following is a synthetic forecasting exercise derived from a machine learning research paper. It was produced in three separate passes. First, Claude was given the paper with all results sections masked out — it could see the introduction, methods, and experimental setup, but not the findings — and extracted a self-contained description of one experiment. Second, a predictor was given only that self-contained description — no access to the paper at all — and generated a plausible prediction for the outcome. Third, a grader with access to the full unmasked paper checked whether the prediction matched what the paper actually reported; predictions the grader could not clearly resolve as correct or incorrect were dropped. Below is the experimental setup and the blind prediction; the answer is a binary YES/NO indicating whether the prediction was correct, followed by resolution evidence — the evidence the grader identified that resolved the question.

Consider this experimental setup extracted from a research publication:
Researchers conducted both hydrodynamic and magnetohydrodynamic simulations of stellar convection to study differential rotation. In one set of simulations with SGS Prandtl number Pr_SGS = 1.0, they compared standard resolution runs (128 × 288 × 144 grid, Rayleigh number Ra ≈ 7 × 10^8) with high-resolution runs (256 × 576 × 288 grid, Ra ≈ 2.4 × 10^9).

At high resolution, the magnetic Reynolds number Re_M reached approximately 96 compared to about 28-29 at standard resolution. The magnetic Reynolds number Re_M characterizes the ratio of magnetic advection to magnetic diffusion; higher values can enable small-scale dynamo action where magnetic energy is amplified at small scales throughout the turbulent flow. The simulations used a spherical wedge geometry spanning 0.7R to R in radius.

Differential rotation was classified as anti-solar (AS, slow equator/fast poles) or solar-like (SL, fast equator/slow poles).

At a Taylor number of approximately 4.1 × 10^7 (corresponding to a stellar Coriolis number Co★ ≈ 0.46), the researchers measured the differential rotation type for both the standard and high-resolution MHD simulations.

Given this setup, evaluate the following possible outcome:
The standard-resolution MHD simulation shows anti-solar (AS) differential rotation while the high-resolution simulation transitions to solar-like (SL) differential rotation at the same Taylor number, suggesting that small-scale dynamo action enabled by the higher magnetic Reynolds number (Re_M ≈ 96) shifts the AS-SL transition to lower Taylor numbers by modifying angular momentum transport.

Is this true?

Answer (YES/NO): NO